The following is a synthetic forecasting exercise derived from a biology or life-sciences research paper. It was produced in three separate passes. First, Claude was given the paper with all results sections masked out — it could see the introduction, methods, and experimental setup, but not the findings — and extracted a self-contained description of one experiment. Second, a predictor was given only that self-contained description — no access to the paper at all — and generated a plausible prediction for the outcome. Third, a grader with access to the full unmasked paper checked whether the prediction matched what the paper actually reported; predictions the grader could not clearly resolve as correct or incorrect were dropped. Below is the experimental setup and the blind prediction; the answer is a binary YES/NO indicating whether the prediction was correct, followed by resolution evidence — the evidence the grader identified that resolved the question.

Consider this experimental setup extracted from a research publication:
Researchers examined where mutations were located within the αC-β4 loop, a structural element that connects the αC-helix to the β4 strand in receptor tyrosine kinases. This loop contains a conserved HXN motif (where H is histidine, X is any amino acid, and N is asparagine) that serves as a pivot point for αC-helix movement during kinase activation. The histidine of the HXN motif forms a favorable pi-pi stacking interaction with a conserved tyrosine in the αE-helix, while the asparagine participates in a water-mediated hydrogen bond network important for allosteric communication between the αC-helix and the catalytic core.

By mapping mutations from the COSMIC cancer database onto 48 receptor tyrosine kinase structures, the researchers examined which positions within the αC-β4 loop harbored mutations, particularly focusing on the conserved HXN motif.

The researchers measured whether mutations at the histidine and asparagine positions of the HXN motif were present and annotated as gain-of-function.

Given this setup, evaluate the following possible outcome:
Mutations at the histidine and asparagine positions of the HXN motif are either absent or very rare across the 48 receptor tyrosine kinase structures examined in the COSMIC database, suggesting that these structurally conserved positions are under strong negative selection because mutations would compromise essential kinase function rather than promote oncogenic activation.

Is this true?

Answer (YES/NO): NO